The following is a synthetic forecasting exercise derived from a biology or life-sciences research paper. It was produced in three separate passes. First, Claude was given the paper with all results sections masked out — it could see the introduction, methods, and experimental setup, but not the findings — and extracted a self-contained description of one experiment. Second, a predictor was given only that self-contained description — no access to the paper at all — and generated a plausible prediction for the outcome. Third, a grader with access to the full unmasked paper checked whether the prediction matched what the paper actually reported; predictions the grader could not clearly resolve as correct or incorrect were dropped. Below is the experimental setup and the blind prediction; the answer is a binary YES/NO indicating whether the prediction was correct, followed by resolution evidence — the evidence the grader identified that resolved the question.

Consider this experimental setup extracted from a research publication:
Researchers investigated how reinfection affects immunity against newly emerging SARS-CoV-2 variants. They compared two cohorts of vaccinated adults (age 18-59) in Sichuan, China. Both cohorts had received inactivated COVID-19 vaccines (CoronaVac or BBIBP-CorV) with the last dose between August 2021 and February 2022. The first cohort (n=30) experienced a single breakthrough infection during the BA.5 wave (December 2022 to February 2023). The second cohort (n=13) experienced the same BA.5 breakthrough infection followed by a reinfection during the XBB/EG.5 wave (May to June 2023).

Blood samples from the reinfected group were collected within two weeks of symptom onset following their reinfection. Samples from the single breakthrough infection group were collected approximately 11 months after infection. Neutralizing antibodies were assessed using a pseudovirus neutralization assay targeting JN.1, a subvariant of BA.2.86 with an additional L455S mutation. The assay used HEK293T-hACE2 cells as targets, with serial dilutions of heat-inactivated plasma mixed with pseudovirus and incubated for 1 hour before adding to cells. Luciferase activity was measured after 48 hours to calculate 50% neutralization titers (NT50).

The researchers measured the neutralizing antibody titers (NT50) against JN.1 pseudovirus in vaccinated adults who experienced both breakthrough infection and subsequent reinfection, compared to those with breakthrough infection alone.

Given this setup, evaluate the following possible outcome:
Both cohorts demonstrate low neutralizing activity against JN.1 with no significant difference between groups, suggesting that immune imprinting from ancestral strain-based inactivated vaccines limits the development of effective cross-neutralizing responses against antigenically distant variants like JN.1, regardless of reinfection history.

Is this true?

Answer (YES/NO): NO